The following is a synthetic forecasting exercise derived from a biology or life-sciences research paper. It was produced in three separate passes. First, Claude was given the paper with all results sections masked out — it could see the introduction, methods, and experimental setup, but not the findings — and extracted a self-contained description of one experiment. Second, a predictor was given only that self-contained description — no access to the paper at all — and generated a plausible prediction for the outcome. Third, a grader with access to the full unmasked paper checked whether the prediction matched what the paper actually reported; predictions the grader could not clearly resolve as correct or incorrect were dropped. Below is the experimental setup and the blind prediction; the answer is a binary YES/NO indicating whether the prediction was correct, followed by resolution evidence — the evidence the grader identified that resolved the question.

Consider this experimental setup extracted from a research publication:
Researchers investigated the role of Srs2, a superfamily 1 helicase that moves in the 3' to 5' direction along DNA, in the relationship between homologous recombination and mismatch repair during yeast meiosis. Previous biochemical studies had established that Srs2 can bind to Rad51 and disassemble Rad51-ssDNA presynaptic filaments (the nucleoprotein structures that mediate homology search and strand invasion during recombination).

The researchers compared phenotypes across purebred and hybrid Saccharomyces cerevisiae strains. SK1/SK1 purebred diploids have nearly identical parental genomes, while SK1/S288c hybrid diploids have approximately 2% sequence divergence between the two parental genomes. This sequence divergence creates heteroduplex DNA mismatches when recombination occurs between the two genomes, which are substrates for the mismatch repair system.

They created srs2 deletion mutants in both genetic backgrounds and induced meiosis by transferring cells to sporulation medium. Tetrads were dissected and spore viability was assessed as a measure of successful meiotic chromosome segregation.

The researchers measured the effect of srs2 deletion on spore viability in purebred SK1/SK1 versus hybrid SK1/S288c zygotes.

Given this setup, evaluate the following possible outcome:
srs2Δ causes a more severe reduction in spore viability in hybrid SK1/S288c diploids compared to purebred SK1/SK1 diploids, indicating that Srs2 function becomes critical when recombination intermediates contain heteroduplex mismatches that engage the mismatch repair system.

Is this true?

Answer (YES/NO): YES